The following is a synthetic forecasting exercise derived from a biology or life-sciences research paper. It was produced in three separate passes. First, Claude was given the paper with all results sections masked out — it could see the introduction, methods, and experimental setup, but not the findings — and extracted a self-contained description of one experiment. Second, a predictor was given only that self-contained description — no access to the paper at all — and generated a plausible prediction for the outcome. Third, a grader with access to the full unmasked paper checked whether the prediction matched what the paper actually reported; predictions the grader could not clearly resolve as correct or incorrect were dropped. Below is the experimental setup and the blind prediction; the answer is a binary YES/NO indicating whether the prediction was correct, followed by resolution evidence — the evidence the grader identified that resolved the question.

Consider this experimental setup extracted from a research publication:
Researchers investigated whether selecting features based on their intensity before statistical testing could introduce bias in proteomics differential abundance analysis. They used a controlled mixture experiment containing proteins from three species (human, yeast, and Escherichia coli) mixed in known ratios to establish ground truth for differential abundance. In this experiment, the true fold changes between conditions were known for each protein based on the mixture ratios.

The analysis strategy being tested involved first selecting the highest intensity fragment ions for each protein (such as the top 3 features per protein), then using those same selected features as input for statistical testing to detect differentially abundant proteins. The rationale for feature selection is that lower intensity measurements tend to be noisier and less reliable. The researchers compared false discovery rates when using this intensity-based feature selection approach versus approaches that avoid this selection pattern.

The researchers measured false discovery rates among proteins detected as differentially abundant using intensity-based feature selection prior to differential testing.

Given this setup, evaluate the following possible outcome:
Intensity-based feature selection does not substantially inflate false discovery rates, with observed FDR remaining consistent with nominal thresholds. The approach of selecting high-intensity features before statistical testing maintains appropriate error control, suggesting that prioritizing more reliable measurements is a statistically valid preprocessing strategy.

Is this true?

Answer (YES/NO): NO